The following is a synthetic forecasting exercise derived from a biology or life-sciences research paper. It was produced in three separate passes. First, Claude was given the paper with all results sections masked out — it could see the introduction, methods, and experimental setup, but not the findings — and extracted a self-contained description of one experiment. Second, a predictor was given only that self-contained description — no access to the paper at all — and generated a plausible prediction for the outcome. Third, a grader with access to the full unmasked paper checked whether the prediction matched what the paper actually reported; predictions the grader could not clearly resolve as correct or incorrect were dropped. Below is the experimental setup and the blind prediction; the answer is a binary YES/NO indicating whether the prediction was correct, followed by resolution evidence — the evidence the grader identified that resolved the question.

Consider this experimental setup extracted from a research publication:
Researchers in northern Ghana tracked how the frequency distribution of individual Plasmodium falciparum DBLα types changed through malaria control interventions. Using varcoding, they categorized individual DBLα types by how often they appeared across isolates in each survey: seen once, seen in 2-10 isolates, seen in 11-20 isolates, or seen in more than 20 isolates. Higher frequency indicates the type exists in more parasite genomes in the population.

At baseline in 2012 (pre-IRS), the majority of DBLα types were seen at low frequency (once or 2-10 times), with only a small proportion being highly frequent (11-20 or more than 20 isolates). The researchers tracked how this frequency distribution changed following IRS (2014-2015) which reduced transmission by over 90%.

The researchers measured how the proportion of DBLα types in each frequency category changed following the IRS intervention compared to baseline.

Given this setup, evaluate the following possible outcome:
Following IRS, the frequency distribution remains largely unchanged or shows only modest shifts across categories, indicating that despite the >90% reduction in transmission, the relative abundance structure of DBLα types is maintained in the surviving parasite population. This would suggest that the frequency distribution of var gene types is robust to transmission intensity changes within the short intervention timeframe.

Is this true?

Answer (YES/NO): NO